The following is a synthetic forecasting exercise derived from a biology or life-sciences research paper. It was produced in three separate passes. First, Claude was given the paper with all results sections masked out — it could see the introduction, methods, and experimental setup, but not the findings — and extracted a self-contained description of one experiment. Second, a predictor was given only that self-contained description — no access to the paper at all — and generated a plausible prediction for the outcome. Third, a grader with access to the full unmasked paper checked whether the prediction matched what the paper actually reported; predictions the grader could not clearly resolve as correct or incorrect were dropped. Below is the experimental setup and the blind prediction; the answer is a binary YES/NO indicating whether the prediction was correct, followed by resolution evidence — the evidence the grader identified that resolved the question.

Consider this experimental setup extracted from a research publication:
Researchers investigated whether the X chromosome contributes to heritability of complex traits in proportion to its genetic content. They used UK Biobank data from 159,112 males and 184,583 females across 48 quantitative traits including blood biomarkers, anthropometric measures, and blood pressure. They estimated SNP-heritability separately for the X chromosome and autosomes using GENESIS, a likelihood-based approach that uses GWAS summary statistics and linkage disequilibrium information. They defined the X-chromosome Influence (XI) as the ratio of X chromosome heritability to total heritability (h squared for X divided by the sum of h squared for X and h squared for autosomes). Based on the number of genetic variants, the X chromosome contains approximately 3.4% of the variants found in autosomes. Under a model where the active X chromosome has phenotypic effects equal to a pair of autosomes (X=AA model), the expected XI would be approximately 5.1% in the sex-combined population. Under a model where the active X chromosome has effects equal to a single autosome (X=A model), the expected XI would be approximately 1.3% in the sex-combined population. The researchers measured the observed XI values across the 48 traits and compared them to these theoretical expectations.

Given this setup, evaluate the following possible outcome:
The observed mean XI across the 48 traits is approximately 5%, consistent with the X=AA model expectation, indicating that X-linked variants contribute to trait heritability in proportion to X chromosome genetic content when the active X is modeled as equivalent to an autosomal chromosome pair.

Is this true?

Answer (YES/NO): NO